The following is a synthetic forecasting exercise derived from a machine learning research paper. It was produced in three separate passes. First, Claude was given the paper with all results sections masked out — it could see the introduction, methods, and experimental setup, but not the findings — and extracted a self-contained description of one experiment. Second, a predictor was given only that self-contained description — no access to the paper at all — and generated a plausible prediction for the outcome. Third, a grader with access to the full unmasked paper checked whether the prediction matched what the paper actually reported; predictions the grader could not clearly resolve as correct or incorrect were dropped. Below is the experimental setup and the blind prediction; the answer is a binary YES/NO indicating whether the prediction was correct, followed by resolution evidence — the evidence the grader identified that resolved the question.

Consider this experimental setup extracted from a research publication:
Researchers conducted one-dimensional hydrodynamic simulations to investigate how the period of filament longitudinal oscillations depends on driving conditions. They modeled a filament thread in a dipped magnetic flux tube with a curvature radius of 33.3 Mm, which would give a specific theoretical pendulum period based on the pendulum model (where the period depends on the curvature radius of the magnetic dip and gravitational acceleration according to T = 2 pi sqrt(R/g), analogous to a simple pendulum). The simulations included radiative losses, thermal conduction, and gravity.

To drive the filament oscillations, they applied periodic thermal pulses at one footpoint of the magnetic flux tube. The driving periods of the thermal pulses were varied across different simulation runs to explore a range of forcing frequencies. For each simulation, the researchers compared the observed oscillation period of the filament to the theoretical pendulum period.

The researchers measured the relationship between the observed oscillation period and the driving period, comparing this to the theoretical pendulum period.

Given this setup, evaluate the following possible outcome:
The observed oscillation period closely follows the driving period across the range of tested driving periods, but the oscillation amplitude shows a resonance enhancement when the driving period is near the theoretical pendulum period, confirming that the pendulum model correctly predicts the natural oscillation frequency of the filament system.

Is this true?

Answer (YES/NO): NO